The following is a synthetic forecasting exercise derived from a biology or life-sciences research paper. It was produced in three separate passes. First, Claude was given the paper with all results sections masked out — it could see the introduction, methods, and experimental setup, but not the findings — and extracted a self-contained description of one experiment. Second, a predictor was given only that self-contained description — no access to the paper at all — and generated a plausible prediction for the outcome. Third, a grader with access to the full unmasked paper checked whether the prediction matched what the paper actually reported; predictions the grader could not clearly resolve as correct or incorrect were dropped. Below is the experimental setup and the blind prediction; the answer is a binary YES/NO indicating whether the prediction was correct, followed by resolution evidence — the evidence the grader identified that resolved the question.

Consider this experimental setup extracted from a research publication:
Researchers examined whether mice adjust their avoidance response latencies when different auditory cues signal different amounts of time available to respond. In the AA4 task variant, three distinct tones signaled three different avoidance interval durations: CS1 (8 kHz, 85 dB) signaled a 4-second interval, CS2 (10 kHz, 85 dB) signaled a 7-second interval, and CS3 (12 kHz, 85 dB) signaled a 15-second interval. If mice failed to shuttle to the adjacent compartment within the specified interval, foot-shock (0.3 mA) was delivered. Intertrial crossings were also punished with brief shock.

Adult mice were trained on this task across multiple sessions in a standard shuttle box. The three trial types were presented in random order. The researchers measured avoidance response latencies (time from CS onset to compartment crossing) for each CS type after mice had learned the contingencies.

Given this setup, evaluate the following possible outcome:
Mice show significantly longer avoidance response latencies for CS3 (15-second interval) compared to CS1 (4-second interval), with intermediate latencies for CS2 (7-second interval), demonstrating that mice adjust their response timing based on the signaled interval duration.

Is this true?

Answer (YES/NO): YES